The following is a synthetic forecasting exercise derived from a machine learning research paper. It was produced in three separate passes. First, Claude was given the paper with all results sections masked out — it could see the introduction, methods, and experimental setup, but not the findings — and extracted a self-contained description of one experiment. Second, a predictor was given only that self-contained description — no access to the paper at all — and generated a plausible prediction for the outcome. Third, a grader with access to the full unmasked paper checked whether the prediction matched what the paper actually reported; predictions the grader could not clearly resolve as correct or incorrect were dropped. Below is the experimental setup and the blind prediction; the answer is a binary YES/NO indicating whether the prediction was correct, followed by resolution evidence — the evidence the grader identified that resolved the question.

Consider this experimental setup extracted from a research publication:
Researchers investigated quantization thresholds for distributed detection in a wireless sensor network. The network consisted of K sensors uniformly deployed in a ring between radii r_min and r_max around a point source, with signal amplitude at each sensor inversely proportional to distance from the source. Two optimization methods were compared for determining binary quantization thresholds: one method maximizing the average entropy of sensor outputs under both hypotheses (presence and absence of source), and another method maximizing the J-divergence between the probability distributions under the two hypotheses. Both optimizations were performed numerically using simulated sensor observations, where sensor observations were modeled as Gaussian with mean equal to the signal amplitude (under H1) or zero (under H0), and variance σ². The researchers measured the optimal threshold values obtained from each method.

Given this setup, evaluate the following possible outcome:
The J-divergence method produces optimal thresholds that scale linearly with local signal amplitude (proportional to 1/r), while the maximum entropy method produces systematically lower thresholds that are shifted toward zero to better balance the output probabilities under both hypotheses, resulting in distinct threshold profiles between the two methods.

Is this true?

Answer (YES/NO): NO